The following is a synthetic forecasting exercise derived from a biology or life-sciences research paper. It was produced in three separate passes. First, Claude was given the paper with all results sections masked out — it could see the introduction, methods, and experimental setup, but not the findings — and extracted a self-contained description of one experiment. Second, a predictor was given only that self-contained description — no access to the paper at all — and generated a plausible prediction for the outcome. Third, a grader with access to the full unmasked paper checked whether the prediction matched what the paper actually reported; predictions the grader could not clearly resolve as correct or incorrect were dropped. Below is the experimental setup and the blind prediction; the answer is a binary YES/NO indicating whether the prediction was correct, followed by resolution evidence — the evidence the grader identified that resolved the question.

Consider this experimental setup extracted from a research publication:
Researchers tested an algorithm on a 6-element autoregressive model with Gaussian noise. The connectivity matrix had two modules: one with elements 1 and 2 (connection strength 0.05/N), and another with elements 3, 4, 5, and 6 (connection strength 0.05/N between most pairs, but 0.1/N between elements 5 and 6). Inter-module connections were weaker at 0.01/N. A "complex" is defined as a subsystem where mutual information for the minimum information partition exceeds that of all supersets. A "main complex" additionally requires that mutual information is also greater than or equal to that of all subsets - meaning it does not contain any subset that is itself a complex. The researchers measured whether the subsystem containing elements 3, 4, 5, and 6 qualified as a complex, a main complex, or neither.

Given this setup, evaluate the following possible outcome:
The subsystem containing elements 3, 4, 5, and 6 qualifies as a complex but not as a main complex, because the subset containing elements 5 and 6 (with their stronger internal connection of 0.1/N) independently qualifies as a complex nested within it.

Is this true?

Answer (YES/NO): YES